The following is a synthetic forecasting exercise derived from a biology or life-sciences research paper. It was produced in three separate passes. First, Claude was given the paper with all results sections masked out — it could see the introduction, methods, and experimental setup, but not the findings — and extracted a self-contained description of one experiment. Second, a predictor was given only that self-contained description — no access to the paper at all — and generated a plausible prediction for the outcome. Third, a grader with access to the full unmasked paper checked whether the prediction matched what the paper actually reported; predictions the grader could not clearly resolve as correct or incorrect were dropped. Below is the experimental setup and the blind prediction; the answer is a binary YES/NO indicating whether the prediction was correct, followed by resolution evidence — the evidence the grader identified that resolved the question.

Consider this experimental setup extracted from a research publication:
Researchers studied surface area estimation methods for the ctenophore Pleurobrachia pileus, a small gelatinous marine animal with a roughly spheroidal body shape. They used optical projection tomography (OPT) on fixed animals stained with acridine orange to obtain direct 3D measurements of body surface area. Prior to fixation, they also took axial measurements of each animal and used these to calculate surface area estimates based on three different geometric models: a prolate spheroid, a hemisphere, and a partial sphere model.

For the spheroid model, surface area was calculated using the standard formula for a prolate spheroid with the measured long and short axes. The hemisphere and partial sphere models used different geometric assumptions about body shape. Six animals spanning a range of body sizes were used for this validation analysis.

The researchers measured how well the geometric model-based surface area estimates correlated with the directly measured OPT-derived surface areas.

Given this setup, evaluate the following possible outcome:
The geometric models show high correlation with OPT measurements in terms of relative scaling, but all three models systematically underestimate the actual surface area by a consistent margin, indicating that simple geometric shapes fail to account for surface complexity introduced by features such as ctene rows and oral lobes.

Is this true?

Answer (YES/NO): NO